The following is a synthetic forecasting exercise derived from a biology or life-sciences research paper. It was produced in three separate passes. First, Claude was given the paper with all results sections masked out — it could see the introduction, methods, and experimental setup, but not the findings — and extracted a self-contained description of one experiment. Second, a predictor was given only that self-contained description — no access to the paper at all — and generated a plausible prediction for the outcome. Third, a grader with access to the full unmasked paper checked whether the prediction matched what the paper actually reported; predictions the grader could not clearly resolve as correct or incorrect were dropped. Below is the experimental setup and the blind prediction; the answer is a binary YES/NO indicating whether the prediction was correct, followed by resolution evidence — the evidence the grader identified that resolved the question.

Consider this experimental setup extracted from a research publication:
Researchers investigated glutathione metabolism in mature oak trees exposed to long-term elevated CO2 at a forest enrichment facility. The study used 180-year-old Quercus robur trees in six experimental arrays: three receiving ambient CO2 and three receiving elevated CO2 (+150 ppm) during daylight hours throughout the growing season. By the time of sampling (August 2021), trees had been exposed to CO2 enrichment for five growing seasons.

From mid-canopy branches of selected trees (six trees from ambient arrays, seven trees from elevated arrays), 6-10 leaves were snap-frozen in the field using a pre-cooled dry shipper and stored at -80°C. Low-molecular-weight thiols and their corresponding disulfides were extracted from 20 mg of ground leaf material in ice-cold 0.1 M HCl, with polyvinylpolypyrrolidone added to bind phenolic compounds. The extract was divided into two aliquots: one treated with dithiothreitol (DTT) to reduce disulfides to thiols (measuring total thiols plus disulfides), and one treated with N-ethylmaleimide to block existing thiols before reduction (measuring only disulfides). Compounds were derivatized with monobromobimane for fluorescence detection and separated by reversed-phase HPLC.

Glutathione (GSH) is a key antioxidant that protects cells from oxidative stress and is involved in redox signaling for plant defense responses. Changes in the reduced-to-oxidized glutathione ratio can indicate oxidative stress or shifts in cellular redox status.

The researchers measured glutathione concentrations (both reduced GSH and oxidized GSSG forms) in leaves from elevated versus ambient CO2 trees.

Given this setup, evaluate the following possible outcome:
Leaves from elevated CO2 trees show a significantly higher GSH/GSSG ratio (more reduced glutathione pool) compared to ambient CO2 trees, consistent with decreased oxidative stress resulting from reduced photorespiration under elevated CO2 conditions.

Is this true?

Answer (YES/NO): NO